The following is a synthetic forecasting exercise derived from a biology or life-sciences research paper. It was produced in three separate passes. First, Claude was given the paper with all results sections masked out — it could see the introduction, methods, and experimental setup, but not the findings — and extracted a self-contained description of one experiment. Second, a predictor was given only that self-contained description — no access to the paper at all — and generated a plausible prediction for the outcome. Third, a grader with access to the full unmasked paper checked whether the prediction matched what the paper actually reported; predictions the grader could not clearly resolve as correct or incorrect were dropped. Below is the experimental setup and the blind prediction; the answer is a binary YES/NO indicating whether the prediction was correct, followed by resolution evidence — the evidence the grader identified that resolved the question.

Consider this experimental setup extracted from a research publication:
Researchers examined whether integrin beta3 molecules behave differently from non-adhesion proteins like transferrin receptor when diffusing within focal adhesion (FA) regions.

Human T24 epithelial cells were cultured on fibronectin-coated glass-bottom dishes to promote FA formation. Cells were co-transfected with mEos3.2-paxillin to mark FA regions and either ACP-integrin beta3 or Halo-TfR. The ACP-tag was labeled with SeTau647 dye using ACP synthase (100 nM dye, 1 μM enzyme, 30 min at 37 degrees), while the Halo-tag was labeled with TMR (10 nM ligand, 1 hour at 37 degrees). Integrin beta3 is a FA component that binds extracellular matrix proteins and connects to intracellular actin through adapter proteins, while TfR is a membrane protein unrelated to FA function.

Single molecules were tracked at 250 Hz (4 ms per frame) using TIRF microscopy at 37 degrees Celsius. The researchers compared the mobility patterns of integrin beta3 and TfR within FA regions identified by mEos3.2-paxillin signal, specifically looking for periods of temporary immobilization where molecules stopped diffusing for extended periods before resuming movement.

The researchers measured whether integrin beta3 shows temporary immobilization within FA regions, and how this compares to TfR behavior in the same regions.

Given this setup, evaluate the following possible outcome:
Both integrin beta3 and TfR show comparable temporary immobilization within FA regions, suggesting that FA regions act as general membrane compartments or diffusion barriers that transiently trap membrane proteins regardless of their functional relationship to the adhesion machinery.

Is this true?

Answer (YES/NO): NO